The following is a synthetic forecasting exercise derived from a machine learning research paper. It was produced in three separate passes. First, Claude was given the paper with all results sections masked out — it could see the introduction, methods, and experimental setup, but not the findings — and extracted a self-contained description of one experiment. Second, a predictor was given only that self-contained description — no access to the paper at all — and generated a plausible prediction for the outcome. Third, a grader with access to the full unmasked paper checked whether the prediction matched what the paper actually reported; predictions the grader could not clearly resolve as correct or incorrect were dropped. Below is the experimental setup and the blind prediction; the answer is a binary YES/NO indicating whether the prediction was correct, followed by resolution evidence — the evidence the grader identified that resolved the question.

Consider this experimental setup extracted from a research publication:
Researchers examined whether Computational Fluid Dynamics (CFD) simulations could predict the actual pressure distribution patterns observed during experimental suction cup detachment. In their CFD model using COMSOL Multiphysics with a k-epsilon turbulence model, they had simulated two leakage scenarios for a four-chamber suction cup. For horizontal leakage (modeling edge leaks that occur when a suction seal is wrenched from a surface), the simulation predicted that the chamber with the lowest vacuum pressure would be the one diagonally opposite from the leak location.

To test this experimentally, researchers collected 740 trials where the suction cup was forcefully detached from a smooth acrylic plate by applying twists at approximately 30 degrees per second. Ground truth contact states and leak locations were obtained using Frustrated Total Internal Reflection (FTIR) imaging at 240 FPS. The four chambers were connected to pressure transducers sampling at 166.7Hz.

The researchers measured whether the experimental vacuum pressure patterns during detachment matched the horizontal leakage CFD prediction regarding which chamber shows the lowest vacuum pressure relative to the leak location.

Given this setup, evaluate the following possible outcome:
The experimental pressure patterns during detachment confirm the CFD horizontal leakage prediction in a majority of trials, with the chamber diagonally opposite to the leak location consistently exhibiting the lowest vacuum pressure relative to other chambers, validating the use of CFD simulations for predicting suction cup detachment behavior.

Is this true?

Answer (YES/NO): NO